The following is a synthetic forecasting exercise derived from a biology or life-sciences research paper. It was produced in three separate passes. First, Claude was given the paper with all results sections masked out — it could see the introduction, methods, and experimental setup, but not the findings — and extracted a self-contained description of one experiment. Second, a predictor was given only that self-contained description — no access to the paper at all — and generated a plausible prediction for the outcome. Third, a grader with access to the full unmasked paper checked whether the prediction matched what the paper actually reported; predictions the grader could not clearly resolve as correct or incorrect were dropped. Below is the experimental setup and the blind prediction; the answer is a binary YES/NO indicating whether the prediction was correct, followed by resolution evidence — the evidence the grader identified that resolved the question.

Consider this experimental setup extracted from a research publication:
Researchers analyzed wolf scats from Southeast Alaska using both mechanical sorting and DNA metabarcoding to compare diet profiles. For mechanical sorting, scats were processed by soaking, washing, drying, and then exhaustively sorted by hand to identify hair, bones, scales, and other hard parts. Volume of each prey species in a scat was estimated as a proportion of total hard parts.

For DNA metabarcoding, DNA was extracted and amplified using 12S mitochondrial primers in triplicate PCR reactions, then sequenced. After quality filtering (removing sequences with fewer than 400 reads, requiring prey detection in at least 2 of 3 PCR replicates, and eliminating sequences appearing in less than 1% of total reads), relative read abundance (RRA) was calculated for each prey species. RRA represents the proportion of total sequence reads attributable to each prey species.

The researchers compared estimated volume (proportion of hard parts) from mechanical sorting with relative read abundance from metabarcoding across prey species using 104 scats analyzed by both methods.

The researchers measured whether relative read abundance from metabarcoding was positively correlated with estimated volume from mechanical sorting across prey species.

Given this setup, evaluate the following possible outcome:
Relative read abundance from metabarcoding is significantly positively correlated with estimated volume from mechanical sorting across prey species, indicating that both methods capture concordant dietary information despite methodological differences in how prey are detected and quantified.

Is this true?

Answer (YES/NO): YES